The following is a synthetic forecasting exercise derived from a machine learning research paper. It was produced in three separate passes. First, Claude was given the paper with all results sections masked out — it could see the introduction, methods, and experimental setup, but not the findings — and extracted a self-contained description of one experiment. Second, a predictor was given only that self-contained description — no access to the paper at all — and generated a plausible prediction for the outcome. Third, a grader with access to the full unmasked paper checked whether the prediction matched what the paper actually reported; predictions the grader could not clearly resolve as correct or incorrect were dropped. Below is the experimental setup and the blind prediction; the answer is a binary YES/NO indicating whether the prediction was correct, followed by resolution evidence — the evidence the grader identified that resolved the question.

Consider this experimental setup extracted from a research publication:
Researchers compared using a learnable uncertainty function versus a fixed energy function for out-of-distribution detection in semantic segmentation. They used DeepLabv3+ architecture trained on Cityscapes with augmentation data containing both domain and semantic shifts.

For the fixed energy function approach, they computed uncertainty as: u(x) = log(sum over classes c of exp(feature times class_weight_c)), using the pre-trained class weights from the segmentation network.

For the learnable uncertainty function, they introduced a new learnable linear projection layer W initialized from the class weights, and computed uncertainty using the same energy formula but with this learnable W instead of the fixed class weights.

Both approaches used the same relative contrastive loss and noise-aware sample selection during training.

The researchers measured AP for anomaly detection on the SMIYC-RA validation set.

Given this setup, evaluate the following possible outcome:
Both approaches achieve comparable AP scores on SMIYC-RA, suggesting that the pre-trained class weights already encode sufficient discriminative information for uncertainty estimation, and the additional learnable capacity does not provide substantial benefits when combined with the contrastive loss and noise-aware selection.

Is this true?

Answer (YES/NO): NO